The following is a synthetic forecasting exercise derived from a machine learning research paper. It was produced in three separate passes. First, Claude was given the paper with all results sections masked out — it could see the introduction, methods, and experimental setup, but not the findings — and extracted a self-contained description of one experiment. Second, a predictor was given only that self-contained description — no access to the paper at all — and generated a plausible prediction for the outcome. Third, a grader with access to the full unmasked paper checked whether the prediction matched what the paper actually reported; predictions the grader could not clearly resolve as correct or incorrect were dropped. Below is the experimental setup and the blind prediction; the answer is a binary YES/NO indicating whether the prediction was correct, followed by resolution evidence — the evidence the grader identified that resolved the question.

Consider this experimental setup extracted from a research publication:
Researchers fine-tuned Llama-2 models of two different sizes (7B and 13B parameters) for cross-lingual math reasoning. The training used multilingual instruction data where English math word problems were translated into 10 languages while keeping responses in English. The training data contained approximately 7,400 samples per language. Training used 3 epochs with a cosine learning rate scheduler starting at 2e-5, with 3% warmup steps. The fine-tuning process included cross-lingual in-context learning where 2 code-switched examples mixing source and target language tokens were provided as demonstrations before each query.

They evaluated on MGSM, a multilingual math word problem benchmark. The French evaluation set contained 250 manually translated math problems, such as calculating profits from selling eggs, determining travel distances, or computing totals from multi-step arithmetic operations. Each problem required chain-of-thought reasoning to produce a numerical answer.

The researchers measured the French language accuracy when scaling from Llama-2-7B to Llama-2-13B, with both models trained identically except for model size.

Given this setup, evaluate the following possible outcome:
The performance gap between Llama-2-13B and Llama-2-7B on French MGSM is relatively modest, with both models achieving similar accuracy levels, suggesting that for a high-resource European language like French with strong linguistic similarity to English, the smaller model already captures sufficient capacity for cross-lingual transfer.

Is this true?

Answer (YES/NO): YES